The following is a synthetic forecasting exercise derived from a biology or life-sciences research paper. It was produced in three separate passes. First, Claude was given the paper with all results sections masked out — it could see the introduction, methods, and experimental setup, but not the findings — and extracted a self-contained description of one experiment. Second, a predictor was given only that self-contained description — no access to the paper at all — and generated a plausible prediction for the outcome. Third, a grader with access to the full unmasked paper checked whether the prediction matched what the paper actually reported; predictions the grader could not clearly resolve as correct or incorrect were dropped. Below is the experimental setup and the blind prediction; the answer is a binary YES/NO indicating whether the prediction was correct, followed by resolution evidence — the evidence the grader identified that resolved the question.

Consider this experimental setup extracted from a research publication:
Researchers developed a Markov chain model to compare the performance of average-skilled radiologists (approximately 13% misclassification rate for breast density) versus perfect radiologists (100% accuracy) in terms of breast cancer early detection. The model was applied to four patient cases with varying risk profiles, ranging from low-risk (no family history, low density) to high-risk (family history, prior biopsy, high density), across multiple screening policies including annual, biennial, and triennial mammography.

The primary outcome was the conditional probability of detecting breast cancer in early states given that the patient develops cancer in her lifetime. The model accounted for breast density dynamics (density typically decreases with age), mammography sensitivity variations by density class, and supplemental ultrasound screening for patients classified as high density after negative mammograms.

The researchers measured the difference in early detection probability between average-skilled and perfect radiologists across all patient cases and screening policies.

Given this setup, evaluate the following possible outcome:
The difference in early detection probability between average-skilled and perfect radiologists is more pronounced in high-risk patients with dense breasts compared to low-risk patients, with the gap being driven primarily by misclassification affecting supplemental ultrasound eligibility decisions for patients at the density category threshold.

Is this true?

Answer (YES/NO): NO